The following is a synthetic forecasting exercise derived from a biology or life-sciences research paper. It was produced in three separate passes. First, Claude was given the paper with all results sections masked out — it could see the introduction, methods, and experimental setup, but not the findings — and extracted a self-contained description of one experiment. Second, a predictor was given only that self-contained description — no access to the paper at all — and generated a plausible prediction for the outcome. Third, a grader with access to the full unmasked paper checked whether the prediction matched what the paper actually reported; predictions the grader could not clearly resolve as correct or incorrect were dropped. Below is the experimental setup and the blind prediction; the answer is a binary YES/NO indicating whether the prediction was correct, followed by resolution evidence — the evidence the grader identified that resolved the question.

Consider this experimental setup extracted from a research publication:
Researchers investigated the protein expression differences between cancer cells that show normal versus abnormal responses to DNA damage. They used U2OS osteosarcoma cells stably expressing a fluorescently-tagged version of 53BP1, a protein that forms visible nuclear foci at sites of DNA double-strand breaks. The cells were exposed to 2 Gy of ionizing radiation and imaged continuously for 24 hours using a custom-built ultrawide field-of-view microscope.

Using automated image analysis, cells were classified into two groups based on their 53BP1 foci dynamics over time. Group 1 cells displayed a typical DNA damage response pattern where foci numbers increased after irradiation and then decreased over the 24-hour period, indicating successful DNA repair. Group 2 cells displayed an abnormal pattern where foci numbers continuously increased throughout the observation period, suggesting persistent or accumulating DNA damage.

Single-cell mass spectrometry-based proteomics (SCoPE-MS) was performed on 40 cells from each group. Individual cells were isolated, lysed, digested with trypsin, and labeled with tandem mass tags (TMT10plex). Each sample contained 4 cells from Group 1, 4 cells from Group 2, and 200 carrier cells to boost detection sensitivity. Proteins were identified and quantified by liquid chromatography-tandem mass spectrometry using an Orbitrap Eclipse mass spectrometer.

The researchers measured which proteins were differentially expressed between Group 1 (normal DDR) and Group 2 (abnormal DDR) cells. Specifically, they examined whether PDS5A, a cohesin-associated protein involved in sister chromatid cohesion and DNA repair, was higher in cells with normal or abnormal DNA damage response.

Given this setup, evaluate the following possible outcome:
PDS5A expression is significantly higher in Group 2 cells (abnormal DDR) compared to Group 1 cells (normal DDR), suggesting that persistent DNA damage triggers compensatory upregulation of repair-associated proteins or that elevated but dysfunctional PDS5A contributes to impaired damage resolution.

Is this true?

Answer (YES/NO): YES